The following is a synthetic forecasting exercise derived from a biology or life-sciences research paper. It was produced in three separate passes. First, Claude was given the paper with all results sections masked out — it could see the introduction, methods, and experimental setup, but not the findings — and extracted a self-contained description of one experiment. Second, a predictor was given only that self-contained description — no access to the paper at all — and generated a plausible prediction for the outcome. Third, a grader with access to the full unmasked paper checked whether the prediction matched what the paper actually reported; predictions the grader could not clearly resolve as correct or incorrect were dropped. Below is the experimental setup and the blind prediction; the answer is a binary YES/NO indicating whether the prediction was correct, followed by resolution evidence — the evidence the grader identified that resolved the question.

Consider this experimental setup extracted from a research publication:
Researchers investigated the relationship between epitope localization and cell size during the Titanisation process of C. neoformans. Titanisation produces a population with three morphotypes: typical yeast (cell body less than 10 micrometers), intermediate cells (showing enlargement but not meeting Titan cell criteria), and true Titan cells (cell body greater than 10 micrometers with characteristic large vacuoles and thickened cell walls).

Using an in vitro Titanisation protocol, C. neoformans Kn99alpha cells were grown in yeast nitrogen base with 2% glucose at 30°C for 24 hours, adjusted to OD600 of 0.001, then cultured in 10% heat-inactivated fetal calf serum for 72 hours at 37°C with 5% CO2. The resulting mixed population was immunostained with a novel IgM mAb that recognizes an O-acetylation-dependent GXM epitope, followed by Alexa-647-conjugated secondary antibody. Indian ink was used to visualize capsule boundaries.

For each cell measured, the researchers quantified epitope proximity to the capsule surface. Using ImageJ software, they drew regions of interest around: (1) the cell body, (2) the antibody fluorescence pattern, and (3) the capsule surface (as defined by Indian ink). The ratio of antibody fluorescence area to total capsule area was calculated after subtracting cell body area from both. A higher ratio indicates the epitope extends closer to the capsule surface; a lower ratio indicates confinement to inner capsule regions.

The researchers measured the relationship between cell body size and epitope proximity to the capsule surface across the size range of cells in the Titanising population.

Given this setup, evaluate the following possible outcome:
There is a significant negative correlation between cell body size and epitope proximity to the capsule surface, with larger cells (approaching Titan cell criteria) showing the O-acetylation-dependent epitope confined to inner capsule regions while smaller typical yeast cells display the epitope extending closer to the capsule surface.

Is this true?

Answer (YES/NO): NO